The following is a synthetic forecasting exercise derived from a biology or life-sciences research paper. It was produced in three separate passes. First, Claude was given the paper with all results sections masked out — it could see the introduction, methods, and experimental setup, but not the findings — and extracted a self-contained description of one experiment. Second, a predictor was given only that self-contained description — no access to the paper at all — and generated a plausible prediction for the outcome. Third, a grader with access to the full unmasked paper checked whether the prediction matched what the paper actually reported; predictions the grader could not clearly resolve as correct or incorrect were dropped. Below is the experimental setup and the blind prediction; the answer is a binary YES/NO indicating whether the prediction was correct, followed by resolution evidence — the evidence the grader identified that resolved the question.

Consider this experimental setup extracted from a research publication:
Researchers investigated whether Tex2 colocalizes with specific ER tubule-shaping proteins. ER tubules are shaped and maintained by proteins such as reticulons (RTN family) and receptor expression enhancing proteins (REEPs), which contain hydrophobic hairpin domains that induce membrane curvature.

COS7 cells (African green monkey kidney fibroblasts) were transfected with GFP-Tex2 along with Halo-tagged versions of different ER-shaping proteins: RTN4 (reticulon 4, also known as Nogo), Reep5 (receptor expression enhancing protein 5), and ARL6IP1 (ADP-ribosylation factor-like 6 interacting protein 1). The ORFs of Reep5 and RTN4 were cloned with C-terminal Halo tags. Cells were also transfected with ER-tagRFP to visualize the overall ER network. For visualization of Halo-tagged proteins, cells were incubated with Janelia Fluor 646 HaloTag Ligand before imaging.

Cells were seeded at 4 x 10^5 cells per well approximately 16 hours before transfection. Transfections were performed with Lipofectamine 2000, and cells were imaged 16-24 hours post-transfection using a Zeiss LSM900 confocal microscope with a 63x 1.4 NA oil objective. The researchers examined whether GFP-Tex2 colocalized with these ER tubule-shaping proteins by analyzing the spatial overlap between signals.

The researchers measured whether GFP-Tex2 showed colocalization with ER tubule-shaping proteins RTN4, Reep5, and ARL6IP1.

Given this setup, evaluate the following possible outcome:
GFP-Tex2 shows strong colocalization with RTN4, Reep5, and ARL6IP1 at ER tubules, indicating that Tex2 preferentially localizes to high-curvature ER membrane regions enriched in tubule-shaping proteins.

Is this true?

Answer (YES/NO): NO